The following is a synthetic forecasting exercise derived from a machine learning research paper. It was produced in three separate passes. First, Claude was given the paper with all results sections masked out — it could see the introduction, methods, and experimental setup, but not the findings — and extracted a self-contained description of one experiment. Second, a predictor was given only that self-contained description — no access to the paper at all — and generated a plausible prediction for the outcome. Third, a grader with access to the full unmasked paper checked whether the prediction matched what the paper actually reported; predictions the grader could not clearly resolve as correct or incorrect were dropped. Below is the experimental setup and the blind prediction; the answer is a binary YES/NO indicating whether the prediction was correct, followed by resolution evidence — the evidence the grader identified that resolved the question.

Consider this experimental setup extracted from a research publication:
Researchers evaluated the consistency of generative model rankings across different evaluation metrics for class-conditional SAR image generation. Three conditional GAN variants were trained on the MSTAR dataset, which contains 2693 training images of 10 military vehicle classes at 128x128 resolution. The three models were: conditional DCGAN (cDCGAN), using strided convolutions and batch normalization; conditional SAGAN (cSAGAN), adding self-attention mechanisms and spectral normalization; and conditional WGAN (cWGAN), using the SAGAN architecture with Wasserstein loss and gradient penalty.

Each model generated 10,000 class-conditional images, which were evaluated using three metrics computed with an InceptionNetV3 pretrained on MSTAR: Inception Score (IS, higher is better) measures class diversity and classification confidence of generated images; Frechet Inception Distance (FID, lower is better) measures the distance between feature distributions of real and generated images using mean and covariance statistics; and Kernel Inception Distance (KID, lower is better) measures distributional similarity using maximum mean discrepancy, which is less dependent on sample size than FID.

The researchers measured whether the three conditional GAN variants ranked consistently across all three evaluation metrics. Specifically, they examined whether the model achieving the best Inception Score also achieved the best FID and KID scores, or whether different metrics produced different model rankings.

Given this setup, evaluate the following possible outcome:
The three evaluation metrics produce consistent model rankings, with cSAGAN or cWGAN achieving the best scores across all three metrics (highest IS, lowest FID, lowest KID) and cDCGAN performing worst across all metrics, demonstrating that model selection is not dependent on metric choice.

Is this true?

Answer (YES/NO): NO